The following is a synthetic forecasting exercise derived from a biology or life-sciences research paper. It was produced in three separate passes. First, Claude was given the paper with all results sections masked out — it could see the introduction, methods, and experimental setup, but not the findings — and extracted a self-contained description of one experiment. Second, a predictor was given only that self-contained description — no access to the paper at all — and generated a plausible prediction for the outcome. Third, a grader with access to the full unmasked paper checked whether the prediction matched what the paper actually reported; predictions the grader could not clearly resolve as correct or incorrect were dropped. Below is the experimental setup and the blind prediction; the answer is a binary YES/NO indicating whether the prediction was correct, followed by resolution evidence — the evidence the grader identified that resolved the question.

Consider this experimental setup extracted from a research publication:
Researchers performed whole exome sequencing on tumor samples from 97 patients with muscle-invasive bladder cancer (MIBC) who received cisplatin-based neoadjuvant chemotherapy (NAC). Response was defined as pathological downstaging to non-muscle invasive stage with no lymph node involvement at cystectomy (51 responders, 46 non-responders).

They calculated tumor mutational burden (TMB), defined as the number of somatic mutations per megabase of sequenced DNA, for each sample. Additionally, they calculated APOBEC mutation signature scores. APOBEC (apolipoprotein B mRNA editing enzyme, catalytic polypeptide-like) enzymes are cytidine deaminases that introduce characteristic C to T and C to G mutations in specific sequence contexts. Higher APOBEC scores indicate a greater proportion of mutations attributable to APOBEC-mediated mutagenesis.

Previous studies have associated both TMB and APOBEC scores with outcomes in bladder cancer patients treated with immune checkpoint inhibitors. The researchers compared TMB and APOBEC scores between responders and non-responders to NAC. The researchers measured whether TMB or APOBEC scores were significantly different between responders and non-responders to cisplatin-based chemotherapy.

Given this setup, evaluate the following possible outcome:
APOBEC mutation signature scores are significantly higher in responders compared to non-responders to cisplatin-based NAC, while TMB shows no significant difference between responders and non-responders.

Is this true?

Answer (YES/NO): NO